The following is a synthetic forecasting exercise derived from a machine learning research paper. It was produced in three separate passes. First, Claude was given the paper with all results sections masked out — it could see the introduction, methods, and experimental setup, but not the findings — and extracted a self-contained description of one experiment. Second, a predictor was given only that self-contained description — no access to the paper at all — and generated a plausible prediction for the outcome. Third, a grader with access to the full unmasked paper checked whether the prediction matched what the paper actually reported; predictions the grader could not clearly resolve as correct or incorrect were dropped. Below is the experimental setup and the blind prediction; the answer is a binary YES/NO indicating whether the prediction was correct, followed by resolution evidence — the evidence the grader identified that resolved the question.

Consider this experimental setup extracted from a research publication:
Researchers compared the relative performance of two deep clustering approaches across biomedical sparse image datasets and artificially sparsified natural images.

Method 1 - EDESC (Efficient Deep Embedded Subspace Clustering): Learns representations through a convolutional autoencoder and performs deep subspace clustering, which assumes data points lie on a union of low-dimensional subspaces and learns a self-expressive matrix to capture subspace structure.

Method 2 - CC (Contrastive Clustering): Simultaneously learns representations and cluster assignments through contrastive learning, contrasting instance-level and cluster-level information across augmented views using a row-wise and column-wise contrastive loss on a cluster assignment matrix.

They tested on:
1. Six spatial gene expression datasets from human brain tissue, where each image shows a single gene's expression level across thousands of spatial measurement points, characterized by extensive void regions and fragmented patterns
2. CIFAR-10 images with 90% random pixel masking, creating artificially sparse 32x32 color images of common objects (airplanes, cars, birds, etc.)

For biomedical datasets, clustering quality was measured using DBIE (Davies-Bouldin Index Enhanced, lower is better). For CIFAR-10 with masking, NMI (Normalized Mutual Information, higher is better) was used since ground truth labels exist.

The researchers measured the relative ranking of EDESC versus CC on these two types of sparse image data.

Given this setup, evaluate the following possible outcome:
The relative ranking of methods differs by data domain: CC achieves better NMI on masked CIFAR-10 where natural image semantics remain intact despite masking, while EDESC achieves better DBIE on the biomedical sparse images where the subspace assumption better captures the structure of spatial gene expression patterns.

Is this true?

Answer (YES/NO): YES